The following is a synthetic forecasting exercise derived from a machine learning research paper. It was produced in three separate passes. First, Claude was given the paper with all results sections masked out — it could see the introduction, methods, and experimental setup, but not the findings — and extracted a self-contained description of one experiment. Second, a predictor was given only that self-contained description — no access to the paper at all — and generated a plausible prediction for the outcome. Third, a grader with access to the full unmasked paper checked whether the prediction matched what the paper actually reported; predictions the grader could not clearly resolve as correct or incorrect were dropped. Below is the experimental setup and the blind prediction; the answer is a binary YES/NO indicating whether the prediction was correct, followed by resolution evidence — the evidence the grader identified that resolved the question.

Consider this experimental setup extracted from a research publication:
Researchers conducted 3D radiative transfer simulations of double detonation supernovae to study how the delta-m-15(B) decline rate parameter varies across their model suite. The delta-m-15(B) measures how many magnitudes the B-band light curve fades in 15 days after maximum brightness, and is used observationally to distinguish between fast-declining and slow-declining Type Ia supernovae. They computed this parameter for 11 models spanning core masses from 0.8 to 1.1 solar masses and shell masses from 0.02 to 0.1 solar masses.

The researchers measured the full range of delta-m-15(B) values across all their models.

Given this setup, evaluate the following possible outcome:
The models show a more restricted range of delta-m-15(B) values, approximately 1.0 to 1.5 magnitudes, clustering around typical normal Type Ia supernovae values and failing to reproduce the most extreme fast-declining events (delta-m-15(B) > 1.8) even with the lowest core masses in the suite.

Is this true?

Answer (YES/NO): NO